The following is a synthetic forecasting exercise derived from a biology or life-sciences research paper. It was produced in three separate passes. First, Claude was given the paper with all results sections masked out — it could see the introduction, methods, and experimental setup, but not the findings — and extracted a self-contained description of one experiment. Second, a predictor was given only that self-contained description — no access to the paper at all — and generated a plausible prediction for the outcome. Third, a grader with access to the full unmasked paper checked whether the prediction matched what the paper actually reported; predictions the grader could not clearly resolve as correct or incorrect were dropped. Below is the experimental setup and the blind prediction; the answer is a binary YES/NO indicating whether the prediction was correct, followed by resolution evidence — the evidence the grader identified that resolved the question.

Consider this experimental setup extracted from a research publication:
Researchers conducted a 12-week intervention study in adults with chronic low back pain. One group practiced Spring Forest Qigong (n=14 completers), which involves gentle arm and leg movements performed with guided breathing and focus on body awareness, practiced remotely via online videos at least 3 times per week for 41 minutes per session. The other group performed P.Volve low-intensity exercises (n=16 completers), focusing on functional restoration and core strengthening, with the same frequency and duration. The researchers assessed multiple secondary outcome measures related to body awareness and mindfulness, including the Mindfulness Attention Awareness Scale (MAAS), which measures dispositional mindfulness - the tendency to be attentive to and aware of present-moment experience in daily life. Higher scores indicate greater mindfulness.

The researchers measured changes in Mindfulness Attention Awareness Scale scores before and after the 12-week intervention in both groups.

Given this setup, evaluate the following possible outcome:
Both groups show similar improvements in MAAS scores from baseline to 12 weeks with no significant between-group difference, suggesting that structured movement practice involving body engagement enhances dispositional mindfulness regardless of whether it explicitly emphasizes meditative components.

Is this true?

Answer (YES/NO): NO